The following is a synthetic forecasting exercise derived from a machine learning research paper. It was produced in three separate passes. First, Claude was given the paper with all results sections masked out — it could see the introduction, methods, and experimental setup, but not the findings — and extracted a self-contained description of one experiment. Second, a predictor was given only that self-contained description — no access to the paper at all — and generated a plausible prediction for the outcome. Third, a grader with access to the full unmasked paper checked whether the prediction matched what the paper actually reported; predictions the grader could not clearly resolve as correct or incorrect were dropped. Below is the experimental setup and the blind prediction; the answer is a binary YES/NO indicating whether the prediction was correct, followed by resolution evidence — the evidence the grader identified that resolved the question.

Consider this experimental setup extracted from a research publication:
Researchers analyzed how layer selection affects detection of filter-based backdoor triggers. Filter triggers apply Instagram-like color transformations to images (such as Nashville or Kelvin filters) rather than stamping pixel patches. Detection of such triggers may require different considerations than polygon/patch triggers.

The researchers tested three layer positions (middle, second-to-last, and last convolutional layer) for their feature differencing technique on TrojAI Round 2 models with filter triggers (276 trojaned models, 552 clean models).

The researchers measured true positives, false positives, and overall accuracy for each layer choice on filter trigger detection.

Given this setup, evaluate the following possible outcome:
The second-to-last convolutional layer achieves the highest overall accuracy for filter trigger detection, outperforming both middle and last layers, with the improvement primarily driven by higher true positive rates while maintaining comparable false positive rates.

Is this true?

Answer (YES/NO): NO